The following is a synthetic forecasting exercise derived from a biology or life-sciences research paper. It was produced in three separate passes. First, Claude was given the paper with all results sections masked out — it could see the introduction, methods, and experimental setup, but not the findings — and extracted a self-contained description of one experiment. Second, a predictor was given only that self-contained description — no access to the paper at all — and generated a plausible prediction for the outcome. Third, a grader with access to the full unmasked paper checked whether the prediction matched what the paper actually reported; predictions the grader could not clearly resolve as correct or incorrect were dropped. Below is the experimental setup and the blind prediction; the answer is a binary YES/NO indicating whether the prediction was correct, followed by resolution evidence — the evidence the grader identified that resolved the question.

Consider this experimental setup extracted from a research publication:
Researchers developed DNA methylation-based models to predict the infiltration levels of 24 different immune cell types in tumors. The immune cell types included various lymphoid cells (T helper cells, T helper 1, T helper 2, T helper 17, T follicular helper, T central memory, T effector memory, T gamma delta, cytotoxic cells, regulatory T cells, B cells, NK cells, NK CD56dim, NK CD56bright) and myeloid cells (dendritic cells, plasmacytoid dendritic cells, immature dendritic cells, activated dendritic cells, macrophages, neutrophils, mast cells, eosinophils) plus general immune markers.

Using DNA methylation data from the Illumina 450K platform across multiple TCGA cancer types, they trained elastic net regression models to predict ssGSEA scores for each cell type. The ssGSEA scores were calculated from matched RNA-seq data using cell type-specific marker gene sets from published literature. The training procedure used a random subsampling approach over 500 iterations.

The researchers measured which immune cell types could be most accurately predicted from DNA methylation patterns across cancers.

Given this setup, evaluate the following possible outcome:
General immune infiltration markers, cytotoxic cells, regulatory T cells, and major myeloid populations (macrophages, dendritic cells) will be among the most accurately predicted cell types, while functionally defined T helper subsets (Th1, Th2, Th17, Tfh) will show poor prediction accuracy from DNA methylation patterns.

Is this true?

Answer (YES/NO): NO